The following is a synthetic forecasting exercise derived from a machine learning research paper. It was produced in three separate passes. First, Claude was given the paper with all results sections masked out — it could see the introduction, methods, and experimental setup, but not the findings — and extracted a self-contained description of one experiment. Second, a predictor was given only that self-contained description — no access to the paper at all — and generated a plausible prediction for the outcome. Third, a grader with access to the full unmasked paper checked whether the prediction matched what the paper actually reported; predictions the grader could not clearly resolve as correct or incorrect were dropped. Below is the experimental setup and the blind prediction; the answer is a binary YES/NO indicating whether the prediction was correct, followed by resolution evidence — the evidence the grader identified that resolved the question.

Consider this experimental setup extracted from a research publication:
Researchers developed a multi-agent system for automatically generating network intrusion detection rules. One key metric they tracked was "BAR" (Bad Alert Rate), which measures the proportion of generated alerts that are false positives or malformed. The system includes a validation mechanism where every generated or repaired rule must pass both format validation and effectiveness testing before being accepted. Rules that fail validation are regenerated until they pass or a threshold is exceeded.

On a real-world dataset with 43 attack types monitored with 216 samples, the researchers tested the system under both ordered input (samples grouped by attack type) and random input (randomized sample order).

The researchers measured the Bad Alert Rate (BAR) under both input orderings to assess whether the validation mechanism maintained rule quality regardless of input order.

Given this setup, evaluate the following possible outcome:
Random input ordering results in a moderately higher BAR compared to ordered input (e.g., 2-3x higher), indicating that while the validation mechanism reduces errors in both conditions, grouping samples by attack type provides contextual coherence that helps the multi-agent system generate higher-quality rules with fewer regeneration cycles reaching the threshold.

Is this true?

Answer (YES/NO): NO